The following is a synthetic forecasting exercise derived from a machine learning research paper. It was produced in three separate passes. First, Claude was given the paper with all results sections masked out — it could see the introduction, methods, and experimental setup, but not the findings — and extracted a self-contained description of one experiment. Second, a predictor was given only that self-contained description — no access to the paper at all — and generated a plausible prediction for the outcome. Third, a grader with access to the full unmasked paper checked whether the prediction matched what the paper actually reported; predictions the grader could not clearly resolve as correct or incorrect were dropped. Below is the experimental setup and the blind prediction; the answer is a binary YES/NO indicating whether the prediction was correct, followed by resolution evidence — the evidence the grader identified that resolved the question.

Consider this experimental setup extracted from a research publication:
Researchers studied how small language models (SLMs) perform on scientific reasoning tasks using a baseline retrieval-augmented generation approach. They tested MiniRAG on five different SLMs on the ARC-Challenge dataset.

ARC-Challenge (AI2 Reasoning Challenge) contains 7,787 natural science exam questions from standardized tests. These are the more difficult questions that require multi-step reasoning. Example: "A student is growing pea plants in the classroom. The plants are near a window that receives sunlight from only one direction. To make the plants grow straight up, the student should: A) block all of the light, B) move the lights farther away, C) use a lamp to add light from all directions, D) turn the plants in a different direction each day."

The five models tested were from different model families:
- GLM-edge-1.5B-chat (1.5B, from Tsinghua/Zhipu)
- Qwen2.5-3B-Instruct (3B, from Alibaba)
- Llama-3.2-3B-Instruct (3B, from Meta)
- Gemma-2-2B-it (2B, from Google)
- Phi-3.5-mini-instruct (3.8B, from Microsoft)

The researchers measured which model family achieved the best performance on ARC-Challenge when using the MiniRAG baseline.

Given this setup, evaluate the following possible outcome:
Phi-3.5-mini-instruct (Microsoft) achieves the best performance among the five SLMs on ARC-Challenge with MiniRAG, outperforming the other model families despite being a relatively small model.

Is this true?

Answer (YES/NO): YES